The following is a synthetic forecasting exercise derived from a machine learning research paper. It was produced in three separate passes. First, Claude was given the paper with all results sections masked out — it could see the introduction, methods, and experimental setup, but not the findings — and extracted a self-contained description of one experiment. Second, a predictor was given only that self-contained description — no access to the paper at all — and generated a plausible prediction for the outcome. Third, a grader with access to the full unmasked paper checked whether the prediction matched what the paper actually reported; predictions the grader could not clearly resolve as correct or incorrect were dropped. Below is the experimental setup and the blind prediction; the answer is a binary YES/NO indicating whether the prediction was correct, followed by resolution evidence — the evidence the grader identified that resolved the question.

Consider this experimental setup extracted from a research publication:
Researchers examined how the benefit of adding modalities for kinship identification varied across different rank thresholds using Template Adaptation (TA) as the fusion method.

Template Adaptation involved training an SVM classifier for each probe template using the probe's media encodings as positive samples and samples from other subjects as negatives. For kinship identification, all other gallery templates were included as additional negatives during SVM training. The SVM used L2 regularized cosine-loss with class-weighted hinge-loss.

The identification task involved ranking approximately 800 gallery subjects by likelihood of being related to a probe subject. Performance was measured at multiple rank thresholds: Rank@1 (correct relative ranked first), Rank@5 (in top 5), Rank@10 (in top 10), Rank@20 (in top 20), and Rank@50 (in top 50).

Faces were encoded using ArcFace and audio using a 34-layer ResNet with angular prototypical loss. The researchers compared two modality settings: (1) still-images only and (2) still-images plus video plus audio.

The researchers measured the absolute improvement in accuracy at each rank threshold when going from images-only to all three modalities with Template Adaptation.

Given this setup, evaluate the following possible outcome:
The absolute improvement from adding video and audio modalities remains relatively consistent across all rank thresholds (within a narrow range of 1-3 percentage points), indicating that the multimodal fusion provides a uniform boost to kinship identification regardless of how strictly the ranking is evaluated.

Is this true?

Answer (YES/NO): NO